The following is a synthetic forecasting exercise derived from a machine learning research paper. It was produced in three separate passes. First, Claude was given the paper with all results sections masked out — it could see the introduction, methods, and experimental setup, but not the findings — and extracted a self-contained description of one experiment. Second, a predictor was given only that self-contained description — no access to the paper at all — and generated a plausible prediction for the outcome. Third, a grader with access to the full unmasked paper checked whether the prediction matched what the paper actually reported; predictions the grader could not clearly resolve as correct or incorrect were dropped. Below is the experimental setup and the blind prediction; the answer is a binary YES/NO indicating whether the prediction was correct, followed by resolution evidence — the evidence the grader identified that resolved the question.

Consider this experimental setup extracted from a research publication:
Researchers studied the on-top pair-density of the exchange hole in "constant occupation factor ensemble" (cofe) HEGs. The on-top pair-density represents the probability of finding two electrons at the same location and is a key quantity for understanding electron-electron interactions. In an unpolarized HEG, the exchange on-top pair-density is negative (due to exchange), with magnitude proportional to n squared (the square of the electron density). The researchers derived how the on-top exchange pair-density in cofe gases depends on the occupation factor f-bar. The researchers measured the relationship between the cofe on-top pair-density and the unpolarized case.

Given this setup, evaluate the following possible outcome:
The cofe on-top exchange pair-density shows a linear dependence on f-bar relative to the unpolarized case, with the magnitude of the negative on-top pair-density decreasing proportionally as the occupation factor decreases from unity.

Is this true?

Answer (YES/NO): NO